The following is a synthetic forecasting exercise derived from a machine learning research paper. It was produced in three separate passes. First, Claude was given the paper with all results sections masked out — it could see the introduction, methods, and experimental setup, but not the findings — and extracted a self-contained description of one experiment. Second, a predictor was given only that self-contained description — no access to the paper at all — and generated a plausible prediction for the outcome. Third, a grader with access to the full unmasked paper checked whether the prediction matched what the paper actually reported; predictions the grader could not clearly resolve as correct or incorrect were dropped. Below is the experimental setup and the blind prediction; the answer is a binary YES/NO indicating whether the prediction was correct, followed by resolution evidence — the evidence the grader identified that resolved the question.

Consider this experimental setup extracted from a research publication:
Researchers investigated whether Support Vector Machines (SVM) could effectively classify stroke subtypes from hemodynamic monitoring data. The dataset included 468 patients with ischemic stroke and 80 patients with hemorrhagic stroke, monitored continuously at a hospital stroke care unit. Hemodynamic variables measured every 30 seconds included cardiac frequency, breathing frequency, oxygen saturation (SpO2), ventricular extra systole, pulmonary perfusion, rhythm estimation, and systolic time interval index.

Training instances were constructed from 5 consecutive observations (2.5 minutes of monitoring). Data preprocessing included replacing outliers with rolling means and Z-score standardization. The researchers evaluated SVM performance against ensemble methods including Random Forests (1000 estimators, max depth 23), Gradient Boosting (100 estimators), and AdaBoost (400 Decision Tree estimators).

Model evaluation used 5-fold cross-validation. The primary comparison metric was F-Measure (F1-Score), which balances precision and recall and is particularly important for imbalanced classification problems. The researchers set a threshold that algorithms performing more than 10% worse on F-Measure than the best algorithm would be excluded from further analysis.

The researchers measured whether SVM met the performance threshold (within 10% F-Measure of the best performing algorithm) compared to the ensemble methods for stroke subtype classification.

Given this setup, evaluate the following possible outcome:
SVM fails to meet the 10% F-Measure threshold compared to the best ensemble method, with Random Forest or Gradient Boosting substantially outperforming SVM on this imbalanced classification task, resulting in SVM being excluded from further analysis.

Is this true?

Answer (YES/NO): YES